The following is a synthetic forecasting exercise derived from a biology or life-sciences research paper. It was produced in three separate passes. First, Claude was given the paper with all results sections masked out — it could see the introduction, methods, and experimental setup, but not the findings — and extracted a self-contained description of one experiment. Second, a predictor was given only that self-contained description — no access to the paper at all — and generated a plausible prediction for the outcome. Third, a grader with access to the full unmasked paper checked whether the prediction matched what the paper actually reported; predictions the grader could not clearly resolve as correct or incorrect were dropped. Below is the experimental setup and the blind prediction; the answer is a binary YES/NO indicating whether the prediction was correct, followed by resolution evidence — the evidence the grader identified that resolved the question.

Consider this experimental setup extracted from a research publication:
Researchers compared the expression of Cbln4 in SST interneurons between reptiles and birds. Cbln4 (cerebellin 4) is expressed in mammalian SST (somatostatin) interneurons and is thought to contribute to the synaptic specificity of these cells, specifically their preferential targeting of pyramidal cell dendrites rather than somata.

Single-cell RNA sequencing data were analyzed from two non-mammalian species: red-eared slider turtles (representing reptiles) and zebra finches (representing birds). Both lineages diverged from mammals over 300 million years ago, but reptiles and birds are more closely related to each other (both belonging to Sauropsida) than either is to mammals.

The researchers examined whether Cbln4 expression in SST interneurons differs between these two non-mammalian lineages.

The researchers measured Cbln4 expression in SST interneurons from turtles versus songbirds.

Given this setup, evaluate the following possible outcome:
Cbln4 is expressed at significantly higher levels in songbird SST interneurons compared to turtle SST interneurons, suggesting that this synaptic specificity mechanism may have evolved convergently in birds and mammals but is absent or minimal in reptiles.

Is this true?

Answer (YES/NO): NO